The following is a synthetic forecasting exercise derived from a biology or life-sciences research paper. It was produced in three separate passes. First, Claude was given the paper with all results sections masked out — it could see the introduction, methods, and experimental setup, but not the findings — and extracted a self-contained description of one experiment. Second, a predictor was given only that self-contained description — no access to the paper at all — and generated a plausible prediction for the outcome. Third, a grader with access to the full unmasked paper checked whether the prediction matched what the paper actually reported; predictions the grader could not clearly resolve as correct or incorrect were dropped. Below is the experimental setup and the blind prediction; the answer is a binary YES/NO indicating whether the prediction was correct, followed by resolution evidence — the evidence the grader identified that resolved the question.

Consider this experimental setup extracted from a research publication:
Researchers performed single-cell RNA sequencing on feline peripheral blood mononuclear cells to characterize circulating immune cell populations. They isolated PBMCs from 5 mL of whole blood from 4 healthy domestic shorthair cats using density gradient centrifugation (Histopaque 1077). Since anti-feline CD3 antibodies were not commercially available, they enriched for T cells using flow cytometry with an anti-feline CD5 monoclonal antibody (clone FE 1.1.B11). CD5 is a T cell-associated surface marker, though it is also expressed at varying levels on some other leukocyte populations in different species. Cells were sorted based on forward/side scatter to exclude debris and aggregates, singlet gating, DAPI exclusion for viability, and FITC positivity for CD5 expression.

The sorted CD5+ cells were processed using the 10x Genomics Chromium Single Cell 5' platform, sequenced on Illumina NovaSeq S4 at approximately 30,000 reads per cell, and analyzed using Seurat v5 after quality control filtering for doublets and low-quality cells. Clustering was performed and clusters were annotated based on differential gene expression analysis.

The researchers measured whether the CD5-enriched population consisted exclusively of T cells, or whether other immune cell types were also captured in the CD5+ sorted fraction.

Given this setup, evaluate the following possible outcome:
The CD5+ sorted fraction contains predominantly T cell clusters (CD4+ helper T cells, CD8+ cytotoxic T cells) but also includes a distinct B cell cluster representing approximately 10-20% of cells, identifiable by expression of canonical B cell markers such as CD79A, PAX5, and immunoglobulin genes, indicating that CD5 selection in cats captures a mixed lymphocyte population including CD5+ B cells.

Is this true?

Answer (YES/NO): NO